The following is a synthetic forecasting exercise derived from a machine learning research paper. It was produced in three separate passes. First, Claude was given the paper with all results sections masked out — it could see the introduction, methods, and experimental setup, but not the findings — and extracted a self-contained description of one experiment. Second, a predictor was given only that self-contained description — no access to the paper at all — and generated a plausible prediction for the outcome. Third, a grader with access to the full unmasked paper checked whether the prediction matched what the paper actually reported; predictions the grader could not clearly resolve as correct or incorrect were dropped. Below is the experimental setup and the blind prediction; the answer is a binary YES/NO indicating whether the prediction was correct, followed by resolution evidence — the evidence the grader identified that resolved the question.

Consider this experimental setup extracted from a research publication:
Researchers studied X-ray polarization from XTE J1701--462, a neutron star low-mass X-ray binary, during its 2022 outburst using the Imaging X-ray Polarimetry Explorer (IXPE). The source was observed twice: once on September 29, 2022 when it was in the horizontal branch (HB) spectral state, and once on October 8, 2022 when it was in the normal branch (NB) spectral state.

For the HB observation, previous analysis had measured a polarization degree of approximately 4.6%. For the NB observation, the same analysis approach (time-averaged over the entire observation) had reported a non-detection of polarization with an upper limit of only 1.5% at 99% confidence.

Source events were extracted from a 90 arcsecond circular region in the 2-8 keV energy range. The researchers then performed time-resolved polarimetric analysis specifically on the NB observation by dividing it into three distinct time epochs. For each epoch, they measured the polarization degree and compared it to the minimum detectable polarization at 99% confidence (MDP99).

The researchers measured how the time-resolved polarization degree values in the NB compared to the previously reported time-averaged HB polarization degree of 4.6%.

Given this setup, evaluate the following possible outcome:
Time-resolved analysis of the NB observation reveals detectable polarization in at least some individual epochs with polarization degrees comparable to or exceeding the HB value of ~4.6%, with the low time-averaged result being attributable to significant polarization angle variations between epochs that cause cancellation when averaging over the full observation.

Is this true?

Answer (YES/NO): NO